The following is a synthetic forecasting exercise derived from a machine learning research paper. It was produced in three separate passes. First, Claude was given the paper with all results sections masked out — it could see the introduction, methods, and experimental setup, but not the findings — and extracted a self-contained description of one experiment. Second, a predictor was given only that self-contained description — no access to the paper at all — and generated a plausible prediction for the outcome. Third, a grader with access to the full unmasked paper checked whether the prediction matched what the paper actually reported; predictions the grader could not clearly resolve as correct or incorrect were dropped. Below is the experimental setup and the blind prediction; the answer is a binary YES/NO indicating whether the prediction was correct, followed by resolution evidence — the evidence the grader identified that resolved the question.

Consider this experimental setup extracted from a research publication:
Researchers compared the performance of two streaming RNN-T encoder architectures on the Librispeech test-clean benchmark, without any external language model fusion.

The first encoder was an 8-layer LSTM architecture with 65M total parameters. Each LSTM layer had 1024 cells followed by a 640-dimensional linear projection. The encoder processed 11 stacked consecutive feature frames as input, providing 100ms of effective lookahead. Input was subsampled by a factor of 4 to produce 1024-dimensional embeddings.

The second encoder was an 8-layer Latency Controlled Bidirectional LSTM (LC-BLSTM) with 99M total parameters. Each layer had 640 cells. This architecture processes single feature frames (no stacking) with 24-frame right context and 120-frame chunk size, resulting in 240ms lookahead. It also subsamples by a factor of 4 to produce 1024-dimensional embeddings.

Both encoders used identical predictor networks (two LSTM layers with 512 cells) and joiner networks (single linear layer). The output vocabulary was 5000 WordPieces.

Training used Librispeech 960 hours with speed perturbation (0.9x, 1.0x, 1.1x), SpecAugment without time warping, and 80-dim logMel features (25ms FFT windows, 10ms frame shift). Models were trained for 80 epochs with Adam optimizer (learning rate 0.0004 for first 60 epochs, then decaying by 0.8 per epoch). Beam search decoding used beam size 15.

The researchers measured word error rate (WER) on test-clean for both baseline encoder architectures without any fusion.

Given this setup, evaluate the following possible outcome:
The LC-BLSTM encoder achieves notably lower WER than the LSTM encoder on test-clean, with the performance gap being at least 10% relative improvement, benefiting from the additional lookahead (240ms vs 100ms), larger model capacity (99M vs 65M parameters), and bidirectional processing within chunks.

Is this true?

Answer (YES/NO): YES